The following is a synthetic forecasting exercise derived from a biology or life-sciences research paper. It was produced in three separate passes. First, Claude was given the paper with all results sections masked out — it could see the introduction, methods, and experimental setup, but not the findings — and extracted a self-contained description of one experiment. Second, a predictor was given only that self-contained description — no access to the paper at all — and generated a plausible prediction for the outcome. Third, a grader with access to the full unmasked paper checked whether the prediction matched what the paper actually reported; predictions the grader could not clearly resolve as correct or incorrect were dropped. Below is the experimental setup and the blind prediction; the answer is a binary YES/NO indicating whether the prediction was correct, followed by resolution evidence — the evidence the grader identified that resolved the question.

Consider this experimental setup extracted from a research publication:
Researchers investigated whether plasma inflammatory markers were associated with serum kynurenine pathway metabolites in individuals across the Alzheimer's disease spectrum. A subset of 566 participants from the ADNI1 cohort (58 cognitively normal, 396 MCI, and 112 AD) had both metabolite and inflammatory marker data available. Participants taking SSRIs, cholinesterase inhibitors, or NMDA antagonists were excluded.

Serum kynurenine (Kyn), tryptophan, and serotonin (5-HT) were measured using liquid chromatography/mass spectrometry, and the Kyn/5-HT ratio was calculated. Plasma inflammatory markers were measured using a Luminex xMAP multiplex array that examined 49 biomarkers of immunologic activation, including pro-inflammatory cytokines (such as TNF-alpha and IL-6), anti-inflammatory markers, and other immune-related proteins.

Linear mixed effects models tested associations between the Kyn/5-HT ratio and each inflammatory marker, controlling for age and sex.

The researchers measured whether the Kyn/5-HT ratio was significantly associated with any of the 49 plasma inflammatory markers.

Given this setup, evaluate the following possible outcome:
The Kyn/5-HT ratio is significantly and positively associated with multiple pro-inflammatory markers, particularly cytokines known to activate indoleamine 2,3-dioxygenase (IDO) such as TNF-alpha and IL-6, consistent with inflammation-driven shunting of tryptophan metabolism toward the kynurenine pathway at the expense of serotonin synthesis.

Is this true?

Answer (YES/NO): NO